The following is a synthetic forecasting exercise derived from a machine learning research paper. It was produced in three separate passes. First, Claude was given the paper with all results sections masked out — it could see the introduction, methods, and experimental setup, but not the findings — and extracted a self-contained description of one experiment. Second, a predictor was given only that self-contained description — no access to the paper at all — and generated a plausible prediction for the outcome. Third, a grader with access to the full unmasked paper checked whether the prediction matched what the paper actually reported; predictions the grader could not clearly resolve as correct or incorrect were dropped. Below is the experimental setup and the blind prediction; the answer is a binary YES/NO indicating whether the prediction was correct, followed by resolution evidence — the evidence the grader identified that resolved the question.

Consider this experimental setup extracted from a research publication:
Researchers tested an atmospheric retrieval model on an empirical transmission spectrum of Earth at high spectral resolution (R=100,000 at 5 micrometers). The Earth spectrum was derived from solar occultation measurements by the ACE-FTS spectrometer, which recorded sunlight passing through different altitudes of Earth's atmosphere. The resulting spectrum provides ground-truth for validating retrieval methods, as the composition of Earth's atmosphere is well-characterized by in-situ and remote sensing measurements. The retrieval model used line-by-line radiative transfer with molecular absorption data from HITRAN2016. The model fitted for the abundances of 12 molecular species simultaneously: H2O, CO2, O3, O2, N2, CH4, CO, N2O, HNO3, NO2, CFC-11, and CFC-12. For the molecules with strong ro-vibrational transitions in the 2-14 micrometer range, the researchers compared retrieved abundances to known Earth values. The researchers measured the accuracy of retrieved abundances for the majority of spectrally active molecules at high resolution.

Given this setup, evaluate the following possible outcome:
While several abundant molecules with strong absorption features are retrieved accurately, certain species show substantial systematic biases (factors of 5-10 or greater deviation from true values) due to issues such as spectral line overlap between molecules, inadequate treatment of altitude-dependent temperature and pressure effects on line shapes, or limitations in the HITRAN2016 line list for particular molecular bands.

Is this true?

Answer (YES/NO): NO